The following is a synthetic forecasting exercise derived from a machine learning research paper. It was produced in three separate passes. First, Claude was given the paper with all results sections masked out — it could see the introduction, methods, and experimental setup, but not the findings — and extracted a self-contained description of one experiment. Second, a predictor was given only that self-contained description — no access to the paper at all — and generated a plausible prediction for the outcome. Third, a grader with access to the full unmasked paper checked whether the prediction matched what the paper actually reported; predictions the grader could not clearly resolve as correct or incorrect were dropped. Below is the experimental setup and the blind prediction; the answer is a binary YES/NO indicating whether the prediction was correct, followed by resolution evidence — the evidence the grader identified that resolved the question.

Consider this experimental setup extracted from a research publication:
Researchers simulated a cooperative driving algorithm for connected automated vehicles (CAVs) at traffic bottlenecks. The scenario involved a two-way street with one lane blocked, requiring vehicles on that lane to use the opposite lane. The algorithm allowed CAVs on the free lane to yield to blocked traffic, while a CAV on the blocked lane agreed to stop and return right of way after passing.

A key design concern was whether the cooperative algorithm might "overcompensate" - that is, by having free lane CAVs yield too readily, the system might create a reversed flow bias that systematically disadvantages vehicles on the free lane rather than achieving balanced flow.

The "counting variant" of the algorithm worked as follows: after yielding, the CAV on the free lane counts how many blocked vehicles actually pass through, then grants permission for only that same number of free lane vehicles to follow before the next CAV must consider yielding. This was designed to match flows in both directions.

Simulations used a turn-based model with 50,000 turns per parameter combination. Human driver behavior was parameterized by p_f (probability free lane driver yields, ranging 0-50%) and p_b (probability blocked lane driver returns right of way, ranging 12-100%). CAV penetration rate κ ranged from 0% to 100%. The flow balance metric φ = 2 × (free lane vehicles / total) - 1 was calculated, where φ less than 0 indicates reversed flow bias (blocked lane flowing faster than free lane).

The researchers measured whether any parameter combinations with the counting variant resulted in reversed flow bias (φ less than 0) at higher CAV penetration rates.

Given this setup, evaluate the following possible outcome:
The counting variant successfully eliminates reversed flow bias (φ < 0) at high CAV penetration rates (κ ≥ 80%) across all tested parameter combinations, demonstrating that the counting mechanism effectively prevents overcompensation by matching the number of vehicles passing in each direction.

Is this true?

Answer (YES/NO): NO